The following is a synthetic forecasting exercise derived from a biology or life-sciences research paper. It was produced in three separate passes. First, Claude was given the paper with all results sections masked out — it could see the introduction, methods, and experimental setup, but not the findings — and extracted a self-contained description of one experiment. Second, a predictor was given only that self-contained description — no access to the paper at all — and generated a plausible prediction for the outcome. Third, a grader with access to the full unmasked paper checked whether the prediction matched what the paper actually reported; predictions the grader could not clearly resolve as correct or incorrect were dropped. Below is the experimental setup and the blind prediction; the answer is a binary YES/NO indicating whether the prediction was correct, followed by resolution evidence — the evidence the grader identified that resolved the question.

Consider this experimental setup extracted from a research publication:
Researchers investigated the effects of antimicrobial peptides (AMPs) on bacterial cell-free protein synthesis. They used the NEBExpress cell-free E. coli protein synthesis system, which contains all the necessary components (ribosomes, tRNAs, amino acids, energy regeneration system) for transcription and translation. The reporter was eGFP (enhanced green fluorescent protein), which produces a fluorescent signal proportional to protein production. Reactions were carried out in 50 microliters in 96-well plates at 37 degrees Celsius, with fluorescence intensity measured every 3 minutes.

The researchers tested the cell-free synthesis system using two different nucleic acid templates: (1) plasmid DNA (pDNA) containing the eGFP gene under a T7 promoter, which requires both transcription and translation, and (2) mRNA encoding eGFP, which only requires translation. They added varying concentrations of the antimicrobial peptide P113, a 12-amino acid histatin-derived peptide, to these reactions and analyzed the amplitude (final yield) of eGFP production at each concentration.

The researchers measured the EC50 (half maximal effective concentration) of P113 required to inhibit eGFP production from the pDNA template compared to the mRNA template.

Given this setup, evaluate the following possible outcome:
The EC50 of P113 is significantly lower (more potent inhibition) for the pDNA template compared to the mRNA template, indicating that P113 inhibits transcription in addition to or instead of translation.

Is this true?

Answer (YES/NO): NO